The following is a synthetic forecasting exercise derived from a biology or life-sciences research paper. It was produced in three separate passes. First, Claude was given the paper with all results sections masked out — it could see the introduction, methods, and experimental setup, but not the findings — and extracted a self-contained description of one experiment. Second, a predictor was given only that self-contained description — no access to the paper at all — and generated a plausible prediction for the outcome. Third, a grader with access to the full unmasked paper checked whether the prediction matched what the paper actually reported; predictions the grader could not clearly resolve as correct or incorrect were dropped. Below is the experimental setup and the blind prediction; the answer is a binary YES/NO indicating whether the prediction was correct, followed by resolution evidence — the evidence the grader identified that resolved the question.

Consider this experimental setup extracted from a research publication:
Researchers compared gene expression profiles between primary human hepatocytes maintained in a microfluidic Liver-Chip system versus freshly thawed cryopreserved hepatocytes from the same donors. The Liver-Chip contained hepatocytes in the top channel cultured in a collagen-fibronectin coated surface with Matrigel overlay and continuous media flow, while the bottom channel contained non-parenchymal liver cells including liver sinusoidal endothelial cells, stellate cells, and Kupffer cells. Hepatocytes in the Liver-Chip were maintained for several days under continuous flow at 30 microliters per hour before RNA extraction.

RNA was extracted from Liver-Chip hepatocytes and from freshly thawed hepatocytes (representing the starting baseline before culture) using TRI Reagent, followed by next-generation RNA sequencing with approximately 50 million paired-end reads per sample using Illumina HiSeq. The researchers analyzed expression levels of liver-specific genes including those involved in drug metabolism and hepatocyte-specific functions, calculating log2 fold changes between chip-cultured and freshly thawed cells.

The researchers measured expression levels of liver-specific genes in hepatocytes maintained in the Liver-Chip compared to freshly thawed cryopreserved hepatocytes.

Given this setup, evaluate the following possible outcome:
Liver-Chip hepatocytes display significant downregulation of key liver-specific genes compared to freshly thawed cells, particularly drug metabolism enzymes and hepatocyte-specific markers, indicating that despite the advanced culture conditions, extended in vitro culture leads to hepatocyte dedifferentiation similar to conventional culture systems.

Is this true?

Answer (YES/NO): NO